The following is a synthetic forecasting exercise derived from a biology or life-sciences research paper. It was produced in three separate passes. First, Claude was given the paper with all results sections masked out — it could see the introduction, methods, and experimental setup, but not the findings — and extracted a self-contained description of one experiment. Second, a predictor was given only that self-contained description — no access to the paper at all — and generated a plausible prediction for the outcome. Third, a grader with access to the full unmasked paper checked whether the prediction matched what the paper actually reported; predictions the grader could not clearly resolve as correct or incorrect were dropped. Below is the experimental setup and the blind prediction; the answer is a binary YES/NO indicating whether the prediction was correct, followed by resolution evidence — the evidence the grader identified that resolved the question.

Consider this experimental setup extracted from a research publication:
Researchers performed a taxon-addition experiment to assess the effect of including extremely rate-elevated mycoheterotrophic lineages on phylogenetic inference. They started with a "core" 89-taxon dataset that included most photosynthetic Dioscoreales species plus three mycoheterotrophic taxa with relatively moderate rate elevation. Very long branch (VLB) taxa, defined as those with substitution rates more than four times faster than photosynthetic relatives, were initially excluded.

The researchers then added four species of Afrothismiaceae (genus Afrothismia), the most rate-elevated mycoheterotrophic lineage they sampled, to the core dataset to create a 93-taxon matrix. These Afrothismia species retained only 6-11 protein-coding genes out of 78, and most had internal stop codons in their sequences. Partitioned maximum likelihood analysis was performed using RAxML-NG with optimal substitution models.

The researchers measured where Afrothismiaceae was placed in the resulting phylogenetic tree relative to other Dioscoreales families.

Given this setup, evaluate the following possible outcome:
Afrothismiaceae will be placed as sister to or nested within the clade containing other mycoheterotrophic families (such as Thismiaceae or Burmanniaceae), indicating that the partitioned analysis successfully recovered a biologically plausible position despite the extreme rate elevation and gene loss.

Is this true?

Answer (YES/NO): NO